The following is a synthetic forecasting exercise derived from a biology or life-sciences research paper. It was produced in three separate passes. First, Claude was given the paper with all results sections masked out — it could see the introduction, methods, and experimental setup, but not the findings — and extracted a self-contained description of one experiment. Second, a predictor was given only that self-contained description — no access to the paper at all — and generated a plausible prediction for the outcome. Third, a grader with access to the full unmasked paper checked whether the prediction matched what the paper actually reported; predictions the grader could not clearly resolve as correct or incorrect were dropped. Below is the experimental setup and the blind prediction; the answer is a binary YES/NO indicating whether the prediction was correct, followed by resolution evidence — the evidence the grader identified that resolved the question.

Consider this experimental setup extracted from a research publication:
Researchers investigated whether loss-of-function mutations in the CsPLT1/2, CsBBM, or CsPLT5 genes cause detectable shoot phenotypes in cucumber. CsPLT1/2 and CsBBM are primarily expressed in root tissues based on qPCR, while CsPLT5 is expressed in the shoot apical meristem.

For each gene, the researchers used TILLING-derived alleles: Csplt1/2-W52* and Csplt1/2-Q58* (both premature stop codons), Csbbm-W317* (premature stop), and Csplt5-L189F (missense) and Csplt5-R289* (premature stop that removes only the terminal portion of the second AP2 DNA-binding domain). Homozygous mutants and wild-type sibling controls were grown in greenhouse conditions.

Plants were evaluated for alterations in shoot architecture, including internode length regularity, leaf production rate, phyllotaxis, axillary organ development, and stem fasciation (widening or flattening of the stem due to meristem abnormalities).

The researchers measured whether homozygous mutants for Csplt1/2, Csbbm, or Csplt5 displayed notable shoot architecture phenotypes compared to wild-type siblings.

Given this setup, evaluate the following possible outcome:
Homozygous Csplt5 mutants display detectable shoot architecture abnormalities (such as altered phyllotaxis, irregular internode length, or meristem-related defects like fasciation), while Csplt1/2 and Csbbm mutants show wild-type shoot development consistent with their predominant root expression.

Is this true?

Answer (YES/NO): NO